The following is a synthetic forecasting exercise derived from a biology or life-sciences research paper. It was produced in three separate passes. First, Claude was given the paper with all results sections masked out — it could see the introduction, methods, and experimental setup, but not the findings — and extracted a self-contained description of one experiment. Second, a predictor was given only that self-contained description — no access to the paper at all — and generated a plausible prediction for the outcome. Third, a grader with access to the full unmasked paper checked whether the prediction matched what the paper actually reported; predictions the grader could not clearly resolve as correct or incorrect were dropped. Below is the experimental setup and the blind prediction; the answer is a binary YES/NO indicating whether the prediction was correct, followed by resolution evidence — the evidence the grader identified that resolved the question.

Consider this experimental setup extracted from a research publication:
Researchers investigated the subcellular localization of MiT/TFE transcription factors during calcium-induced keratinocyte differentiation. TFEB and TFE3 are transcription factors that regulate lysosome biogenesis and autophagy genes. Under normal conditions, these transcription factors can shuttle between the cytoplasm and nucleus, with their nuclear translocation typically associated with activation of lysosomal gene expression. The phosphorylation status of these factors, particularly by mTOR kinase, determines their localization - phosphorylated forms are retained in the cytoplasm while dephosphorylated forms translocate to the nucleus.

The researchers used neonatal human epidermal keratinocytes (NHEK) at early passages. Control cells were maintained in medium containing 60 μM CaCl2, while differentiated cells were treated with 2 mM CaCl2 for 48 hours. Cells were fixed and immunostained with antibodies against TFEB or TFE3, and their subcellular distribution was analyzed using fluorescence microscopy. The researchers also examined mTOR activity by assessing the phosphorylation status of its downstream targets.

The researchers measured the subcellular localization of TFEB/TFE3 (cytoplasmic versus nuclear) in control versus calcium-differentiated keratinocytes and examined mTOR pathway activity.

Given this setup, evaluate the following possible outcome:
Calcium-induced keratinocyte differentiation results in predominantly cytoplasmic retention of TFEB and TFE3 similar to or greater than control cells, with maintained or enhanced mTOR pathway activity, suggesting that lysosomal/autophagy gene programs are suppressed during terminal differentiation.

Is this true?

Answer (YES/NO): NO